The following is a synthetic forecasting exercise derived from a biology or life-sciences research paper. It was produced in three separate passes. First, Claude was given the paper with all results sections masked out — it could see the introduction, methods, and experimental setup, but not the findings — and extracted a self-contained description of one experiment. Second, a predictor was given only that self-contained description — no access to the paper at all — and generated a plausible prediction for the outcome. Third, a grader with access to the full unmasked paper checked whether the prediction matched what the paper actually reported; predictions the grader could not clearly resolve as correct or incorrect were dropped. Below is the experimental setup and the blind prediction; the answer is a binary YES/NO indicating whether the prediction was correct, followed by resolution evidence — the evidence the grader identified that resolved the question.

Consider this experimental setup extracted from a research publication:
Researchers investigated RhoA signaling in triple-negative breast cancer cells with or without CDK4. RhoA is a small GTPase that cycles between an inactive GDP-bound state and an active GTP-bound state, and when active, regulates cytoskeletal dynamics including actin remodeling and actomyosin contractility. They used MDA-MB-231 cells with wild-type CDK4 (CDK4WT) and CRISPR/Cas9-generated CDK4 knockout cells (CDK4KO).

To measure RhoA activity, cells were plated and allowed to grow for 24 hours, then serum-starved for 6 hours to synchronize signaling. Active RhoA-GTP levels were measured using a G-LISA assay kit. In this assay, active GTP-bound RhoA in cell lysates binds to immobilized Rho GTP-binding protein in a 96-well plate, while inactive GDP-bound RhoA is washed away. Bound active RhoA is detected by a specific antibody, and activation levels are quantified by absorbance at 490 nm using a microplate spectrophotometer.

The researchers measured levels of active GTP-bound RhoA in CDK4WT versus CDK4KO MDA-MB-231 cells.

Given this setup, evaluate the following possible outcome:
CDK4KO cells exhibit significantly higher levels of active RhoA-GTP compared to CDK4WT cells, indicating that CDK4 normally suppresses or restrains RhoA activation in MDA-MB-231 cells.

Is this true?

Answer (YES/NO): YES